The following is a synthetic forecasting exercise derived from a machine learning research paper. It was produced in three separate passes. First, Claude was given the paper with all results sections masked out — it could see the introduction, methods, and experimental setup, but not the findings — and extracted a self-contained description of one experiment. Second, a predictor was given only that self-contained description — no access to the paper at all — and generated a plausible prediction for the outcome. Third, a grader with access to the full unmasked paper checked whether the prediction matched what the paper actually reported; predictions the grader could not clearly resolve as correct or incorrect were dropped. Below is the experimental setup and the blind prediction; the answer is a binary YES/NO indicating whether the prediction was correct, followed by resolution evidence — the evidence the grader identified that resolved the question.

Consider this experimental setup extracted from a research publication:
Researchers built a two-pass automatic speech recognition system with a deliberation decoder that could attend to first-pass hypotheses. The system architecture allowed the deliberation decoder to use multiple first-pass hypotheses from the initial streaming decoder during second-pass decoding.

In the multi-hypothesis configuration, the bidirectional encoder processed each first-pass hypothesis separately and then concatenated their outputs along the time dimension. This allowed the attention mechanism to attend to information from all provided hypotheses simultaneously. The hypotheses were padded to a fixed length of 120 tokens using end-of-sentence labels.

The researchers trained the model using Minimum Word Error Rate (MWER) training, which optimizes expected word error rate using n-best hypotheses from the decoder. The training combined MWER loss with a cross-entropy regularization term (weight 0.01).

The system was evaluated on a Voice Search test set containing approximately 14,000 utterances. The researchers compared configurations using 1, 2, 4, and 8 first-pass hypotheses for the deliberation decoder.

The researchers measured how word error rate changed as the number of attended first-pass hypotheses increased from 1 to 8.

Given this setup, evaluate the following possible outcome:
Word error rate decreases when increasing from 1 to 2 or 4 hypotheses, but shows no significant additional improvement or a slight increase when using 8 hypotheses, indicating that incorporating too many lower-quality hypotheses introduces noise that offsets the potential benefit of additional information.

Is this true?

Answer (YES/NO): NO